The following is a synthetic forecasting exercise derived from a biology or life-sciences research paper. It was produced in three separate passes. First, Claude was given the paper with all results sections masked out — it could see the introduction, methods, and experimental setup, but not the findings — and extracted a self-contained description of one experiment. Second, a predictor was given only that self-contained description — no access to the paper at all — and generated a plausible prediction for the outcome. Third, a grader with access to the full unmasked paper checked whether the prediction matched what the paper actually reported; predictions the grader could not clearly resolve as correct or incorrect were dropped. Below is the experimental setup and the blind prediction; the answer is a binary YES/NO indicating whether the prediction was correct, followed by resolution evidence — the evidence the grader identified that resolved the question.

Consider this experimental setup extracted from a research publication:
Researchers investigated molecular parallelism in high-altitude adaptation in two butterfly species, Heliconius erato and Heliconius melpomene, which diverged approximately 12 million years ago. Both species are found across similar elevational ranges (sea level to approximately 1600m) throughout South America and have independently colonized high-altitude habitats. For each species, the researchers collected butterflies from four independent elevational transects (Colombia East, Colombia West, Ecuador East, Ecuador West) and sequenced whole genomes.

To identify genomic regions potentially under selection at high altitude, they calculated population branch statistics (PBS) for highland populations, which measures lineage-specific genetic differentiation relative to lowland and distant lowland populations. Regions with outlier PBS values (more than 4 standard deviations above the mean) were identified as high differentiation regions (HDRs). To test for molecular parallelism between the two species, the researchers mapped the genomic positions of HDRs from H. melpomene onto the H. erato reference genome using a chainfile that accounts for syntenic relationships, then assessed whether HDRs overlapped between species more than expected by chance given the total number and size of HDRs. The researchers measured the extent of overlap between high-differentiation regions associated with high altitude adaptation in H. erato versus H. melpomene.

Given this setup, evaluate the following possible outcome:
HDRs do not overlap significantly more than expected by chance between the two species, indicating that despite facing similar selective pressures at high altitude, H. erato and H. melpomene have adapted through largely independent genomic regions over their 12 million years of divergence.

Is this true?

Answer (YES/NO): YES